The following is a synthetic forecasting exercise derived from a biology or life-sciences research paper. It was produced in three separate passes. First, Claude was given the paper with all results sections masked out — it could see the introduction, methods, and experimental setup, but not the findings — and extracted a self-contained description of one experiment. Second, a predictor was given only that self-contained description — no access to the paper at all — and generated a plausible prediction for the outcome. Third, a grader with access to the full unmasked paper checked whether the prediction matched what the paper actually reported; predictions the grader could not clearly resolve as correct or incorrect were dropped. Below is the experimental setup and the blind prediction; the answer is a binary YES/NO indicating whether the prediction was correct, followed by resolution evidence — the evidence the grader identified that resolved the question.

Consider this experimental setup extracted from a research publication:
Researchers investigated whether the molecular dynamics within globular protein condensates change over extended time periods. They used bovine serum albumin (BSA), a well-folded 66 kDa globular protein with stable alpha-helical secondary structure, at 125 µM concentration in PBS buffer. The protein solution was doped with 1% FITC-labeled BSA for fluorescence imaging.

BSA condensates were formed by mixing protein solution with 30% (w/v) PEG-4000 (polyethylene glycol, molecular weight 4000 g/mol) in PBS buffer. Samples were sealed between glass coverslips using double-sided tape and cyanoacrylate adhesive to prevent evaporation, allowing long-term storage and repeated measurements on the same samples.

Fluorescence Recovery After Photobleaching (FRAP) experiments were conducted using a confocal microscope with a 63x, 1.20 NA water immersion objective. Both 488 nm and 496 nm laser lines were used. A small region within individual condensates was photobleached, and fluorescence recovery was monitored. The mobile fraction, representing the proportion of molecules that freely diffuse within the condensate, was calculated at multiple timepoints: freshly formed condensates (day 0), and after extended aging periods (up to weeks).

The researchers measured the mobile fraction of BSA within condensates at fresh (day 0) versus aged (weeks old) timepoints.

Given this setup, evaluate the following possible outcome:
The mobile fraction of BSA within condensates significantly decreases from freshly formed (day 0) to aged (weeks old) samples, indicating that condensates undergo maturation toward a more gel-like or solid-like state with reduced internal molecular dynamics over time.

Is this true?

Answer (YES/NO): NO